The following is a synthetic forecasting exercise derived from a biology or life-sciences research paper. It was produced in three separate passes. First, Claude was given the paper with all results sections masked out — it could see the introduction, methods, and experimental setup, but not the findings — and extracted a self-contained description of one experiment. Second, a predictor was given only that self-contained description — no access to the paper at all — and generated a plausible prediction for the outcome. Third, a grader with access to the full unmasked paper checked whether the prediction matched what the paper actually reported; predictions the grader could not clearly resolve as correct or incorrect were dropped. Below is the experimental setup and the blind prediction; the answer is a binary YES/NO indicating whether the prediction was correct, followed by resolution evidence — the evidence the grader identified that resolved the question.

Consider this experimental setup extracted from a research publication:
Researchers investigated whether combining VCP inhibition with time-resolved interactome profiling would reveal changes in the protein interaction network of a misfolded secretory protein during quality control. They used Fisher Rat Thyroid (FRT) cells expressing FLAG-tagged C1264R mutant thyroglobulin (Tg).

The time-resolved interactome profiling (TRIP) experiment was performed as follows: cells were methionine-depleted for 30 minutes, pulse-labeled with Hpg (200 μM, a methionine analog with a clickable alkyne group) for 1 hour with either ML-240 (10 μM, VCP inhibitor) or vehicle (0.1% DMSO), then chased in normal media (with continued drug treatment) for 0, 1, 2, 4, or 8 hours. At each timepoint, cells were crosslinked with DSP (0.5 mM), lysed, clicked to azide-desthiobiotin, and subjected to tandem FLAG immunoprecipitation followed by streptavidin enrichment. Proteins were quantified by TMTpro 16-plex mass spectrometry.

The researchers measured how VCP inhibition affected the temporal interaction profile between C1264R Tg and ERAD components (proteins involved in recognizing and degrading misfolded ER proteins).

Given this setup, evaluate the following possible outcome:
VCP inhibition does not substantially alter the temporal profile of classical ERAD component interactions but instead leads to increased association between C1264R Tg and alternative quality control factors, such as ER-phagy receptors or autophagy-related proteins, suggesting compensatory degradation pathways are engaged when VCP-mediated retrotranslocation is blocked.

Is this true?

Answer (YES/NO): NO